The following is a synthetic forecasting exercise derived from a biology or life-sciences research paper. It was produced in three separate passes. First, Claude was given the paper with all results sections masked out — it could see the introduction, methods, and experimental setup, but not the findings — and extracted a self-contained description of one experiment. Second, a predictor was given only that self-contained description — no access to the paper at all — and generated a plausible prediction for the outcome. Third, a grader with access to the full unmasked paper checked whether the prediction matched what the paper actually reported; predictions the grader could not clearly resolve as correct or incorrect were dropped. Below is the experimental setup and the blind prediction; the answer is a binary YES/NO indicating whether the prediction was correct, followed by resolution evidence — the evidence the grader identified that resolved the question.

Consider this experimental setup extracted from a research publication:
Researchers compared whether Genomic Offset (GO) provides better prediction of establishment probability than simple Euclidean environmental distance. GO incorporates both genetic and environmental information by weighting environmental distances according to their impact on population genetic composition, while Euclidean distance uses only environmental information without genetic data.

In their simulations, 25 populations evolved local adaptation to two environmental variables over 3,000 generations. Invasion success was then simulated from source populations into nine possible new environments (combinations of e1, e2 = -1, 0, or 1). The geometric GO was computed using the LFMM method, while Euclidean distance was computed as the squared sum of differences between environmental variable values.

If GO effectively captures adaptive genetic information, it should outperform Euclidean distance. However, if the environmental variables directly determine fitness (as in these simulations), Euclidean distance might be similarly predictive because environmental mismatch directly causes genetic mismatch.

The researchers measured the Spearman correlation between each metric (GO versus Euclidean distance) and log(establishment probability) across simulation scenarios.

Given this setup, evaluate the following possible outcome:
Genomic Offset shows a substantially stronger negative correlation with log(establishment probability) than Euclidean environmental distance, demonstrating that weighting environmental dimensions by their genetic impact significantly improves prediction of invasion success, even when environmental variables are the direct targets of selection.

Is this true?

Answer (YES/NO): NO